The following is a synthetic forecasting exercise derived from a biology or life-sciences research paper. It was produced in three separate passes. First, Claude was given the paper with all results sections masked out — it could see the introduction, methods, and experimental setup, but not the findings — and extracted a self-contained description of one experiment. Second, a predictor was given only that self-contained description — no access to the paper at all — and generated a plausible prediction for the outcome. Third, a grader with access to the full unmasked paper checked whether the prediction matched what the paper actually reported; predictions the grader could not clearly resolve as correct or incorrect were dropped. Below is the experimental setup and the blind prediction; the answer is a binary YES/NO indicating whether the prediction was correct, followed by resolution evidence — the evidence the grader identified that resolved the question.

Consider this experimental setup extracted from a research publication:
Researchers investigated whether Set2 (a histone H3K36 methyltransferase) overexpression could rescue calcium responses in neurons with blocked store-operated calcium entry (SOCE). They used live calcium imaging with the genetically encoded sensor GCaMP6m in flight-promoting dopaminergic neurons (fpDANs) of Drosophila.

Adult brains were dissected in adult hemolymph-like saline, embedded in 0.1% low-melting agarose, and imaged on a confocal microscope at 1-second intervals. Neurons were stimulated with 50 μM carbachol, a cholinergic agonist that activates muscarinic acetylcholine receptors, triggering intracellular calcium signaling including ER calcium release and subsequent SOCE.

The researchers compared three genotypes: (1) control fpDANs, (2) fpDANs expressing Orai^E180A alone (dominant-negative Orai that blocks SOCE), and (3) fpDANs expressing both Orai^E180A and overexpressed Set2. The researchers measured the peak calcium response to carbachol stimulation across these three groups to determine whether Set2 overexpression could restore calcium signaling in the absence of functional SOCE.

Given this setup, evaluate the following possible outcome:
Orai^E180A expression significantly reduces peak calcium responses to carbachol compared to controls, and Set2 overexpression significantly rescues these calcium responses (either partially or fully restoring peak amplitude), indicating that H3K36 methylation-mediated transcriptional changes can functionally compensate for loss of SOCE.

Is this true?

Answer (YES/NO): YES